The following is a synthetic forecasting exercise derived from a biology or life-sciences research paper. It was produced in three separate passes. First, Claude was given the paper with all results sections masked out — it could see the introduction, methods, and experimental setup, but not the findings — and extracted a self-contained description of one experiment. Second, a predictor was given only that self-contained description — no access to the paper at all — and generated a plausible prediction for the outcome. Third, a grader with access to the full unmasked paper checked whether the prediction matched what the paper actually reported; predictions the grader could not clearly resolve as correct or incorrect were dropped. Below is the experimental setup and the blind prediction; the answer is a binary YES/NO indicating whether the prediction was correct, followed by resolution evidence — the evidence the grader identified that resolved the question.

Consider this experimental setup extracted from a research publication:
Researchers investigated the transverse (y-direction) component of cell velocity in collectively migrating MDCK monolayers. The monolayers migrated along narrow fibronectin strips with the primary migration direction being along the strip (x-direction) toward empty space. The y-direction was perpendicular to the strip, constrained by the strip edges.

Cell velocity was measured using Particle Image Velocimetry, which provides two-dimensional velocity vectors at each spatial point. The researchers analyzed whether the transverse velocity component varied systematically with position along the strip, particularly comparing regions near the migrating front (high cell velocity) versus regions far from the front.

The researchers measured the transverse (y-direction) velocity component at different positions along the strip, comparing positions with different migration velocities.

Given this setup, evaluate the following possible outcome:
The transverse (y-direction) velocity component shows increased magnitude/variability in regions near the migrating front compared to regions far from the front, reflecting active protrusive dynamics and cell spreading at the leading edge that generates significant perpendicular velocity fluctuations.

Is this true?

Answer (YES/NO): NO